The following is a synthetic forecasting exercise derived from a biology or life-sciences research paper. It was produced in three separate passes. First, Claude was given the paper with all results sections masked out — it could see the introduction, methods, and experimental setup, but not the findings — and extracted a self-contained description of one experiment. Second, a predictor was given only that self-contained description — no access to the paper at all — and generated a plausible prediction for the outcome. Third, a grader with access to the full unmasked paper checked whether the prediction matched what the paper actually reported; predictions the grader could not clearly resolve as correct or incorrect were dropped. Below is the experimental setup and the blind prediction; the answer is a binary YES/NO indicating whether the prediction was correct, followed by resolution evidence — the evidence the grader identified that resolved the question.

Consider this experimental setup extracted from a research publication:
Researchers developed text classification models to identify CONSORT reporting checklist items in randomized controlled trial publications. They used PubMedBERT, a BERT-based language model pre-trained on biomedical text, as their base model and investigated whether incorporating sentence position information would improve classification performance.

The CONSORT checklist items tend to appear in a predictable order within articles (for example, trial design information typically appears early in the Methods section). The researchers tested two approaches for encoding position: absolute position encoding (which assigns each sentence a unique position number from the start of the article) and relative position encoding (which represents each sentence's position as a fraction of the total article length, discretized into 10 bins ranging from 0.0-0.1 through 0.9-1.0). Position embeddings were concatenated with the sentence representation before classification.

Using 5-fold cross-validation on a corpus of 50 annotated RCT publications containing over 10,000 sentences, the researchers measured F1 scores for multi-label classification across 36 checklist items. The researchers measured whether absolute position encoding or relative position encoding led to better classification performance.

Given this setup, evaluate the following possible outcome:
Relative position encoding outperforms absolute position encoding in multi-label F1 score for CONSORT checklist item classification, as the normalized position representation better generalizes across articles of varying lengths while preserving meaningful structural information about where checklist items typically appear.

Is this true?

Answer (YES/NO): NO